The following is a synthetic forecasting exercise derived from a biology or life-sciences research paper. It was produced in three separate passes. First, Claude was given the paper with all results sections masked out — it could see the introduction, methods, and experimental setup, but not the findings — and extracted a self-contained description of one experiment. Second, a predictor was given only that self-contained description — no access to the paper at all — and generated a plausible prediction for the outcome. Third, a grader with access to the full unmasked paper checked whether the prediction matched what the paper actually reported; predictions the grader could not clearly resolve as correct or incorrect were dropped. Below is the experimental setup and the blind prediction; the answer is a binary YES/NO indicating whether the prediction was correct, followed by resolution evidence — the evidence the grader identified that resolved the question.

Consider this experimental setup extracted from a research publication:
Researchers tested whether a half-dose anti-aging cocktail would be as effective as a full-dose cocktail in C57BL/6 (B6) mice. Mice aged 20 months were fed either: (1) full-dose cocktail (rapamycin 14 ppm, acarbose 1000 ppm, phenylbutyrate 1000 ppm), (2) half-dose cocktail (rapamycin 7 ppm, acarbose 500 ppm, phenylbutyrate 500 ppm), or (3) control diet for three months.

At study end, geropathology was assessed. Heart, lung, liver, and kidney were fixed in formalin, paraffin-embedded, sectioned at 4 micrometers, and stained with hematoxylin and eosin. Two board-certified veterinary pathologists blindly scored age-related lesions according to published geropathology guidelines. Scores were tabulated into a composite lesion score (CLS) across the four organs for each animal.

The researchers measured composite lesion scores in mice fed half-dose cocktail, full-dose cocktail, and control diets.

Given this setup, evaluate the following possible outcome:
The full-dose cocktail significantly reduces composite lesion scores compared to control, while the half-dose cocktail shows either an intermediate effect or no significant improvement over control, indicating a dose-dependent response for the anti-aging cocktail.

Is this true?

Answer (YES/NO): YES